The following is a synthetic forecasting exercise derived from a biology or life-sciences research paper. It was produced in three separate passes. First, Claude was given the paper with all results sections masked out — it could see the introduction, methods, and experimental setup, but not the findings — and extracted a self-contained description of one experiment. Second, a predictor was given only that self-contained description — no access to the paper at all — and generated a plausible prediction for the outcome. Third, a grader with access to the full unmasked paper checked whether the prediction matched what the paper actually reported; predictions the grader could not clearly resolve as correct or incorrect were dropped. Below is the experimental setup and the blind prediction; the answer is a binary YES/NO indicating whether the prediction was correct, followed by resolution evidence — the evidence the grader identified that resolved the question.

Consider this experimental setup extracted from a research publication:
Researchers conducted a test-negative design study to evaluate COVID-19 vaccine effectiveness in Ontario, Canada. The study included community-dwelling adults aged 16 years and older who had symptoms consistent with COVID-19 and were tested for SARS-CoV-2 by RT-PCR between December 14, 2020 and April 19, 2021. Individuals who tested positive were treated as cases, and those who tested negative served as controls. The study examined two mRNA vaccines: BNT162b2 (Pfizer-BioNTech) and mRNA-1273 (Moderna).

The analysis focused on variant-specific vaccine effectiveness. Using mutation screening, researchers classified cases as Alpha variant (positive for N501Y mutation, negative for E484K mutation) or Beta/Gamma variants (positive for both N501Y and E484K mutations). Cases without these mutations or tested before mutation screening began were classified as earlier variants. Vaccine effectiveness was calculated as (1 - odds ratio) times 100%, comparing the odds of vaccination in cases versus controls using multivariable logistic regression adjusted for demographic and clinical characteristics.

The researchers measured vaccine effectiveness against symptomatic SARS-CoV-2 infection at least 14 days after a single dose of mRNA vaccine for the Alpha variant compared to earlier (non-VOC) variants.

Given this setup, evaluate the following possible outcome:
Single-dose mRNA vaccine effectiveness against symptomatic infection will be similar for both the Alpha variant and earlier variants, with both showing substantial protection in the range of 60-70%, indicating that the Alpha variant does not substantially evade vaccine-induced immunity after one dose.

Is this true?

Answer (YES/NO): YES